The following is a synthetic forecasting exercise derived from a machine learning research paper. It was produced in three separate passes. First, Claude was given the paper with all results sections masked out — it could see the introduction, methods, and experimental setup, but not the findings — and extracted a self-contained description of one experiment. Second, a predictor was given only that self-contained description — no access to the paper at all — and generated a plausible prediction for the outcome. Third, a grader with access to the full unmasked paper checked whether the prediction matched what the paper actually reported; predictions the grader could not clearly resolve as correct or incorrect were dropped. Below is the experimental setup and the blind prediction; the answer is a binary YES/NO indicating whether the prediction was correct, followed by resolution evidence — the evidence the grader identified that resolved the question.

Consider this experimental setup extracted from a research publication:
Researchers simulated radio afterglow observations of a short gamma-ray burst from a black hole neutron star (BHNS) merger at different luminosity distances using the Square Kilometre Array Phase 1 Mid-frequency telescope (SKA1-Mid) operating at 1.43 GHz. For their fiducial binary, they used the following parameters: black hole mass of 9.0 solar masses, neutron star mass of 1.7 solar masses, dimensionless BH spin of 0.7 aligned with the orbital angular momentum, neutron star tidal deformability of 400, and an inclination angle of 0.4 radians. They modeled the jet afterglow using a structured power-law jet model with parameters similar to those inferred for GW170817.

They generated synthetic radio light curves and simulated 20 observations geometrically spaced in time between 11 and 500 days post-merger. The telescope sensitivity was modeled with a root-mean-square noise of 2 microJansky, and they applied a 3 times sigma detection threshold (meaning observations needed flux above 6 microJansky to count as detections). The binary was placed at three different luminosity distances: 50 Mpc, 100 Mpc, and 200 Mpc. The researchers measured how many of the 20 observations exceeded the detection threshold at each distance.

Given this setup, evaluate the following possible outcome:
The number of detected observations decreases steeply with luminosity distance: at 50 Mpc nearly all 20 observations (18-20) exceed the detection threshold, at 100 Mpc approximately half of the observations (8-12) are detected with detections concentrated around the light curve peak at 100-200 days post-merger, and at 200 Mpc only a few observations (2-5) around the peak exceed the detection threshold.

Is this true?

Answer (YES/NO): NO